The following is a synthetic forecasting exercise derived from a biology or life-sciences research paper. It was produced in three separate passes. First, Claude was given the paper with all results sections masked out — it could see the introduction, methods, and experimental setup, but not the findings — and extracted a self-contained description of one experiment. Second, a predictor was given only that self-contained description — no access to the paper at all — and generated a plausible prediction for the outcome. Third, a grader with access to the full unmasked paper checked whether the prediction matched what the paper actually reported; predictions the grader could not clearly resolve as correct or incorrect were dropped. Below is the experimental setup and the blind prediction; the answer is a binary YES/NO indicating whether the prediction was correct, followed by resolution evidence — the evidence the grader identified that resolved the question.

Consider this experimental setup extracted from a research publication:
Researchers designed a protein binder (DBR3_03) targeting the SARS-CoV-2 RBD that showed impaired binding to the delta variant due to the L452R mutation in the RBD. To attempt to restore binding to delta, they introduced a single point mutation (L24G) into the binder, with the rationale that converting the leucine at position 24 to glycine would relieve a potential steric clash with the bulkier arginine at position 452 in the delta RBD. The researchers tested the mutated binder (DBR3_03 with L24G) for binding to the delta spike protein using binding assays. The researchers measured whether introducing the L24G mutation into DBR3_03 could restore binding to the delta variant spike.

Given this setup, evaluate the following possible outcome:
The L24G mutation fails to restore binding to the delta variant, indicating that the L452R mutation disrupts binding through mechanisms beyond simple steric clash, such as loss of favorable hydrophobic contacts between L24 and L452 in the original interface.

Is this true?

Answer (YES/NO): NO